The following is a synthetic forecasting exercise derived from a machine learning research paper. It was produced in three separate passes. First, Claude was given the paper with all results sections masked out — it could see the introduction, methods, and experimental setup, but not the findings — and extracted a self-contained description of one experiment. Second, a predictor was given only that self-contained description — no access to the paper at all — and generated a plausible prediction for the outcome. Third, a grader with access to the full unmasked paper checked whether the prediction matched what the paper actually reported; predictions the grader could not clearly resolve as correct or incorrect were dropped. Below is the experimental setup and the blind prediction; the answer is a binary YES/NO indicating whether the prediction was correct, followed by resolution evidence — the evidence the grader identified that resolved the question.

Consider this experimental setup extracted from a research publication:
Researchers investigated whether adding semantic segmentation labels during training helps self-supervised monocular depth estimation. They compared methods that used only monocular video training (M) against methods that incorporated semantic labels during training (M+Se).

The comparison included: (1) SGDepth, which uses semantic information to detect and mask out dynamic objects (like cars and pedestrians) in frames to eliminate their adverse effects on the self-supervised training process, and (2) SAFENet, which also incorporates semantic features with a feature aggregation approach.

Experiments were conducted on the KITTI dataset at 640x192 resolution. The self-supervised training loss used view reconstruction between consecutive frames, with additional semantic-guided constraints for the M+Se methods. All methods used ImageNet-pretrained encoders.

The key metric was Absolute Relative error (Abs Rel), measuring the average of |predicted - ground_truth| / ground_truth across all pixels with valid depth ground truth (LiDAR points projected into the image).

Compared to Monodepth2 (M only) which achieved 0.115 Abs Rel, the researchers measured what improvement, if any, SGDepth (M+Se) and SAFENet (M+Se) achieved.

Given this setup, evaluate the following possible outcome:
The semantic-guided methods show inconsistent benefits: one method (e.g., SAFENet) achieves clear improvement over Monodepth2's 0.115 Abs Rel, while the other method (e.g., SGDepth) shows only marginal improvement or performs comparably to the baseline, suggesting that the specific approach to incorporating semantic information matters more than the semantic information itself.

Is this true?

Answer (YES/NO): NO